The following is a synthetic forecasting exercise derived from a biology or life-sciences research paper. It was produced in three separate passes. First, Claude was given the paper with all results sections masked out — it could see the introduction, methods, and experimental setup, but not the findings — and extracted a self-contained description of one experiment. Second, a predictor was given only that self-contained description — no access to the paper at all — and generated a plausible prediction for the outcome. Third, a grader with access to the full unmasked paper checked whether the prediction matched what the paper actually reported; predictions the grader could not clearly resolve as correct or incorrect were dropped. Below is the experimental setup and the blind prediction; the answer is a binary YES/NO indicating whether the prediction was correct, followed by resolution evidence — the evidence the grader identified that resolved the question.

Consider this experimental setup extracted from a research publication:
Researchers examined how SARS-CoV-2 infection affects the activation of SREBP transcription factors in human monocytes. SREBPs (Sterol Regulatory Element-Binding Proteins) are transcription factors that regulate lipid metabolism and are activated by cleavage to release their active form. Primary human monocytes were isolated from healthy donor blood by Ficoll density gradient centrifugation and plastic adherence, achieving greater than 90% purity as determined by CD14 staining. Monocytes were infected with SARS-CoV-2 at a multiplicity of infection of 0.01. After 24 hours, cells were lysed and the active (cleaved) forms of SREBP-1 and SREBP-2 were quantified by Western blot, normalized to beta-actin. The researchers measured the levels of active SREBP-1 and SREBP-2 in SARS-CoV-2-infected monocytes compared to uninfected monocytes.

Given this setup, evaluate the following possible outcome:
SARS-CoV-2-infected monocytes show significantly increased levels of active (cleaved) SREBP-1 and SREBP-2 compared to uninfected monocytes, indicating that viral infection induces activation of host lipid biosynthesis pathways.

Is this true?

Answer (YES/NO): YES